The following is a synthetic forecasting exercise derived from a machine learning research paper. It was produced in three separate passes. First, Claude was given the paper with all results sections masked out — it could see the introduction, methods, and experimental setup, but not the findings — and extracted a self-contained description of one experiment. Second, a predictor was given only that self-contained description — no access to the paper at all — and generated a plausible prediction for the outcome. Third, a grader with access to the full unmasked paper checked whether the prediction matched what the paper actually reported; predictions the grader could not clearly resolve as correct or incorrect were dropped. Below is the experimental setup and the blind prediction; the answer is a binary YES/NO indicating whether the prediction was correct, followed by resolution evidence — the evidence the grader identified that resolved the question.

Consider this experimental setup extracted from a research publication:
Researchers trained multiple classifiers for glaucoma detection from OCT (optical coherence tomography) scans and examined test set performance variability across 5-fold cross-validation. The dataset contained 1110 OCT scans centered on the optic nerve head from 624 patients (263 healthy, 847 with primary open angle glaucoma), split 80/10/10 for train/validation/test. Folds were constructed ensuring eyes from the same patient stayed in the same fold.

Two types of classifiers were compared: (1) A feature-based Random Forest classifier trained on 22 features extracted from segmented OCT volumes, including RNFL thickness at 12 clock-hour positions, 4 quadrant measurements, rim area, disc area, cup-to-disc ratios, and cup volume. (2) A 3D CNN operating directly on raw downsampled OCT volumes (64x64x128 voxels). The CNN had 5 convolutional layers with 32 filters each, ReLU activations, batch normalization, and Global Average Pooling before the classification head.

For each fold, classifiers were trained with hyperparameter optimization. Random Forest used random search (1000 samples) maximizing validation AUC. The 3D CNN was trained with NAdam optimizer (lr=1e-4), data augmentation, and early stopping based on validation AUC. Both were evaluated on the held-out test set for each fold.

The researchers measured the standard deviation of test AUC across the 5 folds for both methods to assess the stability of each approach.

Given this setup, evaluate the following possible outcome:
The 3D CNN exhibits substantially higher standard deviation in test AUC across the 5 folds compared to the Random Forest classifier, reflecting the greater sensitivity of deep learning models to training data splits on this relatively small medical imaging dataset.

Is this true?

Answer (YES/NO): NO